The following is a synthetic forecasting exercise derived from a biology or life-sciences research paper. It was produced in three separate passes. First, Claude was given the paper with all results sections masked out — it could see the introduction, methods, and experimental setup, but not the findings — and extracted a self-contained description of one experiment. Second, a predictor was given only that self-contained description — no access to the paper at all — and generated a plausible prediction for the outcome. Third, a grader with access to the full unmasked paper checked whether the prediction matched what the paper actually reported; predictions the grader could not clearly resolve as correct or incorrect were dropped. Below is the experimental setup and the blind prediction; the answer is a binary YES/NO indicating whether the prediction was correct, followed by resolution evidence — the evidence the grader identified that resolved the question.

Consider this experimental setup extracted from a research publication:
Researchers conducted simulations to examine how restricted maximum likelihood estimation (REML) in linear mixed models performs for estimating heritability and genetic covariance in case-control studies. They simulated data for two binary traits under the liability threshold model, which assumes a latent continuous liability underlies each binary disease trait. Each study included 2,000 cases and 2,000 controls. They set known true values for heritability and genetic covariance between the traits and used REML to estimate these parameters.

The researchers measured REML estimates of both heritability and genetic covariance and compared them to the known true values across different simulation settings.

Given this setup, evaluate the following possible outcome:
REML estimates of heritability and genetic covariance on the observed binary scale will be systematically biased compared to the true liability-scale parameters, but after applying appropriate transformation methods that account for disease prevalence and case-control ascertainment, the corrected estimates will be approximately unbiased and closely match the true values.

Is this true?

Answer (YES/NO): NO